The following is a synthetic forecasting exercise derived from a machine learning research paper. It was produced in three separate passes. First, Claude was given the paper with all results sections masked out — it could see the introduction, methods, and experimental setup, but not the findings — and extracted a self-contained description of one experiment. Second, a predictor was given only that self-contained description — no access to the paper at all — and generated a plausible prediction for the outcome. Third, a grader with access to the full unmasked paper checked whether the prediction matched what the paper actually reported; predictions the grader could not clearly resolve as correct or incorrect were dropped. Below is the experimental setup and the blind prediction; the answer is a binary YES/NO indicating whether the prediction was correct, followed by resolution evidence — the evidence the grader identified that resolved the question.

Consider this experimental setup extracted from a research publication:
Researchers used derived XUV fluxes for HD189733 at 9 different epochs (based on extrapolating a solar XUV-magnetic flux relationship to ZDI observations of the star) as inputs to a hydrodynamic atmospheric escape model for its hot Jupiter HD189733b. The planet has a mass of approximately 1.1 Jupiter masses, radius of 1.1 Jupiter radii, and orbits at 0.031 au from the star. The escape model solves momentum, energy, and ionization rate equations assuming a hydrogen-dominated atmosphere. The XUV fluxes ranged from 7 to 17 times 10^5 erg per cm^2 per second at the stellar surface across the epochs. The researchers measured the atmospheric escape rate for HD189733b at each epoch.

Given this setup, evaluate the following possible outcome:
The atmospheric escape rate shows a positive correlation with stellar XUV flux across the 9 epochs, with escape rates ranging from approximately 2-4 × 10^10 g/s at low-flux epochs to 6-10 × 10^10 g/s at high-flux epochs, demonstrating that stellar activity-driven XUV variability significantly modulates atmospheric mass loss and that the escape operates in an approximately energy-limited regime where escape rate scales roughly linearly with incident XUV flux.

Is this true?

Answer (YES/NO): NO